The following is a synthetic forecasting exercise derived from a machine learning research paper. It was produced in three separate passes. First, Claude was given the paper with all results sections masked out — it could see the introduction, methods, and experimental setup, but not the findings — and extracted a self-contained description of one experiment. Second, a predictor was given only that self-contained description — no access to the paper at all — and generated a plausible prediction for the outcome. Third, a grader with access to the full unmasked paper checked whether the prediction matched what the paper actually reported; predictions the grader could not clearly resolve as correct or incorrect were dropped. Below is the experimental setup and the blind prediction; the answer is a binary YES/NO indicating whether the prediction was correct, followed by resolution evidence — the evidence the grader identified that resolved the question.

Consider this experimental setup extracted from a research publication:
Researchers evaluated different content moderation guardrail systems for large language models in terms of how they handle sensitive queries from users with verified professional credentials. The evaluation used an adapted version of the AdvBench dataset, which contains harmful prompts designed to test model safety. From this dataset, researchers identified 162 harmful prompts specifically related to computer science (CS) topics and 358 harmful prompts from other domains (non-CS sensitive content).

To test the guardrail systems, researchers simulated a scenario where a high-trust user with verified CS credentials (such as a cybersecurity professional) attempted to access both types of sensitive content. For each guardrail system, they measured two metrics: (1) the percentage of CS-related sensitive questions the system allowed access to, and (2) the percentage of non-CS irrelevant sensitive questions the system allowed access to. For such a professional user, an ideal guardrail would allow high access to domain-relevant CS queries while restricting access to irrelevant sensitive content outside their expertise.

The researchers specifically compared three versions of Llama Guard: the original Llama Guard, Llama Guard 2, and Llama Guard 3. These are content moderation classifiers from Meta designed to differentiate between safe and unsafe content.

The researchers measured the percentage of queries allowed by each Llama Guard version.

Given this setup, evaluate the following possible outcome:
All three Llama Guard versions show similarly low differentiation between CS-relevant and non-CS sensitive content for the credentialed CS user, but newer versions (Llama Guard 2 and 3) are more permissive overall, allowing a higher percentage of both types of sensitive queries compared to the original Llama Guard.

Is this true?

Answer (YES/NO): NO